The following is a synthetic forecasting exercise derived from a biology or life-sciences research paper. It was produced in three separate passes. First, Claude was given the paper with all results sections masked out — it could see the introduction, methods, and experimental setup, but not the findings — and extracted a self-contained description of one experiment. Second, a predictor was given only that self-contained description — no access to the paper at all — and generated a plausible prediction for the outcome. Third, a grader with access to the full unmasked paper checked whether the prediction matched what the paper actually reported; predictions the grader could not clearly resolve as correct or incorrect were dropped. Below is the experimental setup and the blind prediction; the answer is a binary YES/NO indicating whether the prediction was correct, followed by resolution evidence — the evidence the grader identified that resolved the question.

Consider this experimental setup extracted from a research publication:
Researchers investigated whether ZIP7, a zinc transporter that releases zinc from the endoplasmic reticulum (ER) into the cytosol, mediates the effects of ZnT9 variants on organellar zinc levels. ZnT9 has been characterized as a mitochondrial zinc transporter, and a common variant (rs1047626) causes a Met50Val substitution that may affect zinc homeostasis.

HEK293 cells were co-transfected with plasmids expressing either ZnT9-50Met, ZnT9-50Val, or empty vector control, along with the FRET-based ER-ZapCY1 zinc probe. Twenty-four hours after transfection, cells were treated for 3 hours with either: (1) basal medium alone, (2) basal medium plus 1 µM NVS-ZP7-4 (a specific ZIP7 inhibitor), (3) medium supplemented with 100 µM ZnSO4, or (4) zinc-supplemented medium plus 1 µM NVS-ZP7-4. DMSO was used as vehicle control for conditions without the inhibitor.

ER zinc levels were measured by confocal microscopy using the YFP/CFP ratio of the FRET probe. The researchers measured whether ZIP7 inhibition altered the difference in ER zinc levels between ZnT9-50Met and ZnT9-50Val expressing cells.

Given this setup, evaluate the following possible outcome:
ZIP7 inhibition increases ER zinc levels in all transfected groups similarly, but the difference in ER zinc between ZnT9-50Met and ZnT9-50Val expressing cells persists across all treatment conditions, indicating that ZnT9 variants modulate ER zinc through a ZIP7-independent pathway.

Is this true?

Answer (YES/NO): NO